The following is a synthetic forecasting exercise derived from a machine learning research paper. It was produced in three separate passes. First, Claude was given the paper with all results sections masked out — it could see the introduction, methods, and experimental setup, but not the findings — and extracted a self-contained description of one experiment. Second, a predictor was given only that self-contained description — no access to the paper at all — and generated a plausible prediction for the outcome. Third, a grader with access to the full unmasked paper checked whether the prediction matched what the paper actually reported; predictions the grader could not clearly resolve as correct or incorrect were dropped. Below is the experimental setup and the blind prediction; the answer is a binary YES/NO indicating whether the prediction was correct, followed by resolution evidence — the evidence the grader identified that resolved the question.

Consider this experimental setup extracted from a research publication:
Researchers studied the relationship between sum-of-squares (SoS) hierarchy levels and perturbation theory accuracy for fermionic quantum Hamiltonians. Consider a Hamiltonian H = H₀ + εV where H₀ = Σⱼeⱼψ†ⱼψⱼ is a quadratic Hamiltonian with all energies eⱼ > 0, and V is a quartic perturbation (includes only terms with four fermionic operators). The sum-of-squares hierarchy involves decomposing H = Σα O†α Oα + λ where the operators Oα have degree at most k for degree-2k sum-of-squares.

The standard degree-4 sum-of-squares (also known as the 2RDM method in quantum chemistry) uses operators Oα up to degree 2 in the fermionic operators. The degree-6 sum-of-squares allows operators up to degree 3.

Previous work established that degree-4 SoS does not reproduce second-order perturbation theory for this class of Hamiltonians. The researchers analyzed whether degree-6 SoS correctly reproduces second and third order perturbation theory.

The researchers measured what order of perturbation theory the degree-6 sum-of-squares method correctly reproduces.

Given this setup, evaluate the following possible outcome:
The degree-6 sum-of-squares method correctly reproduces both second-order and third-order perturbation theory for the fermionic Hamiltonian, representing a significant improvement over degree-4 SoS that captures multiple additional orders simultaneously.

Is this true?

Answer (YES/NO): YES